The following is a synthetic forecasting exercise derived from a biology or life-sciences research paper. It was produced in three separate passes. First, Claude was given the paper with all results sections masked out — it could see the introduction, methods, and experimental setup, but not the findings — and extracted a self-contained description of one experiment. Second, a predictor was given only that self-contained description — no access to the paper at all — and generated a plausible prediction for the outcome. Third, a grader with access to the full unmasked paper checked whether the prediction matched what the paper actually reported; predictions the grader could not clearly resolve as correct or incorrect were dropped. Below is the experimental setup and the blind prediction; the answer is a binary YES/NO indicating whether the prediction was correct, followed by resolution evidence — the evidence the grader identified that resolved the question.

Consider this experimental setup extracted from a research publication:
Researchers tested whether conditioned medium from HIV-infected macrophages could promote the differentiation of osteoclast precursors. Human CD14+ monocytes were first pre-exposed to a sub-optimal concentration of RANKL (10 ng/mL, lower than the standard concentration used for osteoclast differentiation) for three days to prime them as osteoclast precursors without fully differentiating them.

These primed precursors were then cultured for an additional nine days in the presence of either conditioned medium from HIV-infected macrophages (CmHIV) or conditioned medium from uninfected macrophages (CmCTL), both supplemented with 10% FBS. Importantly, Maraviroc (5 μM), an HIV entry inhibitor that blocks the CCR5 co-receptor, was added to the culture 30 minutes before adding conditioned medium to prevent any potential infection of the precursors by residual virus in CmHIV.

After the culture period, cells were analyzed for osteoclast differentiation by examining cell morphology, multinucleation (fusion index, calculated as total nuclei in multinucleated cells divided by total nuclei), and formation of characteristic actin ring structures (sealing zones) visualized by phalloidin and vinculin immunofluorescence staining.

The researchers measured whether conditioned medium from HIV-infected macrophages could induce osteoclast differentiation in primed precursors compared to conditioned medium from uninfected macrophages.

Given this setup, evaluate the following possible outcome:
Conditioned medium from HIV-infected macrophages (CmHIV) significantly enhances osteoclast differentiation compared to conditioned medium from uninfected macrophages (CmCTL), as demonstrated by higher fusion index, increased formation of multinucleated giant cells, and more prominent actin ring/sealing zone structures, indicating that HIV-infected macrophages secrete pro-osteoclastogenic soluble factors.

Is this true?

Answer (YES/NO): NO